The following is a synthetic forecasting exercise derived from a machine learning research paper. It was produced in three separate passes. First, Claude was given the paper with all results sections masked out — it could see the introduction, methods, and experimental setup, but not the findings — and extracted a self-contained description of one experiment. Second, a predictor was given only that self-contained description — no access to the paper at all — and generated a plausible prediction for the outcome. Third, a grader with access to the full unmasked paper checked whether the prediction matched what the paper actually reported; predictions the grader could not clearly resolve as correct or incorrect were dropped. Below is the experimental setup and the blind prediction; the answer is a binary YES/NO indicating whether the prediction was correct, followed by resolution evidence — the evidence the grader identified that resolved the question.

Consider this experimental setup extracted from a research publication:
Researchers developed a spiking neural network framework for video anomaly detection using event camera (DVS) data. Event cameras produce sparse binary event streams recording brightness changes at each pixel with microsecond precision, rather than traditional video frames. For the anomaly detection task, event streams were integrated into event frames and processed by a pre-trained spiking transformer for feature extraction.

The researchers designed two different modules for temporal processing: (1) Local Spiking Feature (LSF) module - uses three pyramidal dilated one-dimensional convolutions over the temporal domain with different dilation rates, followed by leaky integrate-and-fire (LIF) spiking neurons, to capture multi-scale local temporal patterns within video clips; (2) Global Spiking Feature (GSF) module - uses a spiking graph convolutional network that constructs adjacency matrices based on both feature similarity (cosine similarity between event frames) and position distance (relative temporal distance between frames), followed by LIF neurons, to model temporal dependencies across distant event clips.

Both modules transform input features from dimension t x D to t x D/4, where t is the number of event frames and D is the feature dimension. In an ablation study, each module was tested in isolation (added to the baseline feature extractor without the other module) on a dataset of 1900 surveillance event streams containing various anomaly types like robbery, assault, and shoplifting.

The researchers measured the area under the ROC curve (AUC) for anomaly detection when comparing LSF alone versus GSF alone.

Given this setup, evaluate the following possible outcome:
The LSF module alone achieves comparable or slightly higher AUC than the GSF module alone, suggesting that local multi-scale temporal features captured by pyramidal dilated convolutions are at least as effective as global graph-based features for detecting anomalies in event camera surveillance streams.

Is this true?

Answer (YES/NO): YES